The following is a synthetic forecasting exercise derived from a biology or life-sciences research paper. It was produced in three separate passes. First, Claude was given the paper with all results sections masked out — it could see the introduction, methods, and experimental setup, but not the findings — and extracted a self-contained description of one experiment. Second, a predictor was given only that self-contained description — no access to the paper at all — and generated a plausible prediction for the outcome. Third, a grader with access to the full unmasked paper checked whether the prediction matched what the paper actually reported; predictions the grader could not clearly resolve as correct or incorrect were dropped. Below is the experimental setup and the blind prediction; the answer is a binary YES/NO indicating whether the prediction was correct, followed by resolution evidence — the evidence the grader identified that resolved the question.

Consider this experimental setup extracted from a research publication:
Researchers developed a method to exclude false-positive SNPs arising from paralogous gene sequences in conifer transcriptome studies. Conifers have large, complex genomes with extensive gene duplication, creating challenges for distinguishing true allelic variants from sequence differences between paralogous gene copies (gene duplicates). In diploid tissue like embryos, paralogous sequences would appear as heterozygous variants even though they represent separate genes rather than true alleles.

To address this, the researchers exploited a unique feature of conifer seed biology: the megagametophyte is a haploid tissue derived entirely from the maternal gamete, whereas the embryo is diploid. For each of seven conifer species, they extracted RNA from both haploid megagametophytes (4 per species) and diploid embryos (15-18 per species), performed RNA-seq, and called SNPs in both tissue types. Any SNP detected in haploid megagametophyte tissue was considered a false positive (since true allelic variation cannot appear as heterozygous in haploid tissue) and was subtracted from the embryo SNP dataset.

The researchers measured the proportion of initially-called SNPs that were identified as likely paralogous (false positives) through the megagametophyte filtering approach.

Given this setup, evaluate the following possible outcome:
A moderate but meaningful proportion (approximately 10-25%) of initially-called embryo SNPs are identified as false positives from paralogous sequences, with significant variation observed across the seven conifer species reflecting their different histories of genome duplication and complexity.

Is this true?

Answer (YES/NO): NO